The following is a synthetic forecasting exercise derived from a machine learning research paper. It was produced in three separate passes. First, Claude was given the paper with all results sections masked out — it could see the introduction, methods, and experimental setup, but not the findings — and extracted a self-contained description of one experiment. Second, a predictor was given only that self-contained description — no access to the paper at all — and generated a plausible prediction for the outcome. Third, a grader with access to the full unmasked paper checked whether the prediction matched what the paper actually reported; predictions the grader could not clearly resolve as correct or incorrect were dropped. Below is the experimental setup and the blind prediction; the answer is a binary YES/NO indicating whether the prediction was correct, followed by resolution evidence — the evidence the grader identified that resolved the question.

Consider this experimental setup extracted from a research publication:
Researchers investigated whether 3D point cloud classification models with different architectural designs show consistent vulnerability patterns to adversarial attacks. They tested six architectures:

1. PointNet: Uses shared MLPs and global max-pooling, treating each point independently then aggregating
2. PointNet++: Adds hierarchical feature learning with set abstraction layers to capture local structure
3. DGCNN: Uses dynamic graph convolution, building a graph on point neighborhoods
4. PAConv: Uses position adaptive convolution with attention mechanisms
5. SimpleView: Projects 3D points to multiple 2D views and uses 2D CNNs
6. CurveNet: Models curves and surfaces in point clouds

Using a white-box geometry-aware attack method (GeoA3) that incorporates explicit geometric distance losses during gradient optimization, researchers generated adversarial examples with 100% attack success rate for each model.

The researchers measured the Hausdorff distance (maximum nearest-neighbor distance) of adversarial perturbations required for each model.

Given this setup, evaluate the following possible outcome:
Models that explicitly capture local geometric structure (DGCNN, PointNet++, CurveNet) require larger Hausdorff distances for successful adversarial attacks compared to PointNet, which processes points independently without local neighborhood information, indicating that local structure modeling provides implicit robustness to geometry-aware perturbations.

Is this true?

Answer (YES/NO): YES